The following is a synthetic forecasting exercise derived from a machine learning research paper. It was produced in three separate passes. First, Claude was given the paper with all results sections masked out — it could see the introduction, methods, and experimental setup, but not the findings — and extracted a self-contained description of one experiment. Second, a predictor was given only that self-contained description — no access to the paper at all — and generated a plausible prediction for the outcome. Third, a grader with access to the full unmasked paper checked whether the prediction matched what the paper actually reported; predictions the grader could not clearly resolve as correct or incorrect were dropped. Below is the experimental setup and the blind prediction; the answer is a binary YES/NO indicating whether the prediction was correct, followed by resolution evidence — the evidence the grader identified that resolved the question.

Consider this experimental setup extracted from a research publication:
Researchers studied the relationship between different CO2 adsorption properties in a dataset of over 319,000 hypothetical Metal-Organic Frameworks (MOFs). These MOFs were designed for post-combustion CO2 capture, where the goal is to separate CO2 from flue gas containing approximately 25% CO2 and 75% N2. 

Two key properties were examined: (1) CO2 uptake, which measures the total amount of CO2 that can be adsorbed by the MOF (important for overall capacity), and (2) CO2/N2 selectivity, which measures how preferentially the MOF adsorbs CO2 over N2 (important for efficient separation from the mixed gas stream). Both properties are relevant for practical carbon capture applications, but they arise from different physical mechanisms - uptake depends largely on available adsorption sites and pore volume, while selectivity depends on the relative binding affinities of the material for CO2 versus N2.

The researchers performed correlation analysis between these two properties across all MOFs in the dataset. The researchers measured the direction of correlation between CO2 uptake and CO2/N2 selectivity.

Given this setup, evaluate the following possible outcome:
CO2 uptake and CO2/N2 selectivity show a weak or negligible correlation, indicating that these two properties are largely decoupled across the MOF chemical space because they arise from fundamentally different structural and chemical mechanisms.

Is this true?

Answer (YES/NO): NO